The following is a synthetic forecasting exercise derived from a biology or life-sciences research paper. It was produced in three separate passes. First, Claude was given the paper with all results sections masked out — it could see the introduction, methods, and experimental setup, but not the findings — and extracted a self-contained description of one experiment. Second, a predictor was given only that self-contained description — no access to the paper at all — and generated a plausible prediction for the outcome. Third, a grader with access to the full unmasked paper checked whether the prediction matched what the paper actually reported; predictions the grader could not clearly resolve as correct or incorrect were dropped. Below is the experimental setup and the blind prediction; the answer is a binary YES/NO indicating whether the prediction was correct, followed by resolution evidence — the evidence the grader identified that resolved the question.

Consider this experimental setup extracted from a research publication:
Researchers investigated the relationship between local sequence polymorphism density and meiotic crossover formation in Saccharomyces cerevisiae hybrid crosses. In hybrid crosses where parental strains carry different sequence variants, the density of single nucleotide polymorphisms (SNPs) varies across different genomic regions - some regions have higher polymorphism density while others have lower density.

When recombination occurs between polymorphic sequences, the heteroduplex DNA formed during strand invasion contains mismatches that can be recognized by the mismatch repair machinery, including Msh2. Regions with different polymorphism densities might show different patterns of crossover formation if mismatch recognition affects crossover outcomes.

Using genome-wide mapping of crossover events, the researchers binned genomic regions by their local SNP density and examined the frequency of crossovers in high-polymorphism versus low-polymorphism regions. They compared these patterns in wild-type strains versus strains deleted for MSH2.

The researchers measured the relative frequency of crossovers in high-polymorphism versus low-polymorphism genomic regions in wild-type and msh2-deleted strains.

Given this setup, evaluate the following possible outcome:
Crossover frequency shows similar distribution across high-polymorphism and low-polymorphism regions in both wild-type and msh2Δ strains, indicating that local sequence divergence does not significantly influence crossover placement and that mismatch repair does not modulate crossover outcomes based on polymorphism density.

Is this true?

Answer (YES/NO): NO